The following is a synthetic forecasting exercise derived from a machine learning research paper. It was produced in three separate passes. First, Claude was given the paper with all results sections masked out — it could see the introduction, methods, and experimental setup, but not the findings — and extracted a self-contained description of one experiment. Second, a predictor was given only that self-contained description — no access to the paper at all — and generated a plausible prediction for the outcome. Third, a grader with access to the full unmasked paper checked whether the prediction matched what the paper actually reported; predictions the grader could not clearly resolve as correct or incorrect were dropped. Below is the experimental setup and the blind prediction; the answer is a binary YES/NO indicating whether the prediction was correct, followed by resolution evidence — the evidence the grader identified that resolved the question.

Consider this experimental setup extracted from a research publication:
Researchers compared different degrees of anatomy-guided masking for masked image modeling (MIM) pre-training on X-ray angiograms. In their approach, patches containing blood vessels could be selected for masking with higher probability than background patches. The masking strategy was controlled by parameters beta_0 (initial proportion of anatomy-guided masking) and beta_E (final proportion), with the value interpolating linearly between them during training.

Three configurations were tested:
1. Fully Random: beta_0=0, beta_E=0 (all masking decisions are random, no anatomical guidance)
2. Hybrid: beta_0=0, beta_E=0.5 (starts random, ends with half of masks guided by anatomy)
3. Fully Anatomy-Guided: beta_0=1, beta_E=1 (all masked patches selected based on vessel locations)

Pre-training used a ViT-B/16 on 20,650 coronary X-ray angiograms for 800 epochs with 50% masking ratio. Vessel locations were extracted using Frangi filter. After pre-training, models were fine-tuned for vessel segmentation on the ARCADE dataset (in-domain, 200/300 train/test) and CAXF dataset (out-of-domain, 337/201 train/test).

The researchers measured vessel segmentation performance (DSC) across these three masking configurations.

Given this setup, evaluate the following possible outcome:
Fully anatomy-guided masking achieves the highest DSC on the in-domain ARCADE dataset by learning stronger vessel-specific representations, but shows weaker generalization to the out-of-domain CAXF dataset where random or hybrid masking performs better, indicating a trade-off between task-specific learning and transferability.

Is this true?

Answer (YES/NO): NO